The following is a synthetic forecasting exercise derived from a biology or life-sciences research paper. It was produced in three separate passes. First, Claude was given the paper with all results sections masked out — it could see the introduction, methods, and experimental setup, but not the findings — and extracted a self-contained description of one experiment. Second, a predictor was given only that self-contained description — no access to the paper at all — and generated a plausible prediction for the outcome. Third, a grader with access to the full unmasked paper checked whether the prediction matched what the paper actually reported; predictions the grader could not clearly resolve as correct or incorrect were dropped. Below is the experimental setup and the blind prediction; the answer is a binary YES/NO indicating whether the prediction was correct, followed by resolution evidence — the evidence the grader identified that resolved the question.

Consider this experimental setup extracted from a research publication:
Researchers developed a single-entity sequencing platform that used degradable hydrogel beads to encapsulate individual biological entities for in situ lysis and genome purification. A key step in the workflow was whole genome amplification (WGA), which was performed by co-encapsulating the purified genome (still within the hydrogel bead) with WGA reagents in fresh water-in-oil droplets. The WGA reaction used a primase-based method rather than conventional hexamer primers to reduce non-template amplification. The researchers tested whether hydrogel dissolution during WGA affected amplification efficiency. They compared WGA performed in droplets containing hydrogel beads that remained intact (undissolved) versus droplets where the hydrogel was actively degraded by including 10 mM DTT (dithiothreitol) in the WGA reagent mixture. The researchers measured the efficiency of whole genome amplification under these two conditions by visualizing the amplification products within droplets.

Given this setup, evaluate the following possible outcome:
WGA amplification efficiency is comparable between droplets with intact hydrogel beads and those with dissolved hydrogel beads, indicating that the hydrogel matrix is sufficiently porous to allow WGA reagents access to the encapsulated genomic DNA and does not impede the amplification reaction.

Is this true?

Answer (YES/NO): NO